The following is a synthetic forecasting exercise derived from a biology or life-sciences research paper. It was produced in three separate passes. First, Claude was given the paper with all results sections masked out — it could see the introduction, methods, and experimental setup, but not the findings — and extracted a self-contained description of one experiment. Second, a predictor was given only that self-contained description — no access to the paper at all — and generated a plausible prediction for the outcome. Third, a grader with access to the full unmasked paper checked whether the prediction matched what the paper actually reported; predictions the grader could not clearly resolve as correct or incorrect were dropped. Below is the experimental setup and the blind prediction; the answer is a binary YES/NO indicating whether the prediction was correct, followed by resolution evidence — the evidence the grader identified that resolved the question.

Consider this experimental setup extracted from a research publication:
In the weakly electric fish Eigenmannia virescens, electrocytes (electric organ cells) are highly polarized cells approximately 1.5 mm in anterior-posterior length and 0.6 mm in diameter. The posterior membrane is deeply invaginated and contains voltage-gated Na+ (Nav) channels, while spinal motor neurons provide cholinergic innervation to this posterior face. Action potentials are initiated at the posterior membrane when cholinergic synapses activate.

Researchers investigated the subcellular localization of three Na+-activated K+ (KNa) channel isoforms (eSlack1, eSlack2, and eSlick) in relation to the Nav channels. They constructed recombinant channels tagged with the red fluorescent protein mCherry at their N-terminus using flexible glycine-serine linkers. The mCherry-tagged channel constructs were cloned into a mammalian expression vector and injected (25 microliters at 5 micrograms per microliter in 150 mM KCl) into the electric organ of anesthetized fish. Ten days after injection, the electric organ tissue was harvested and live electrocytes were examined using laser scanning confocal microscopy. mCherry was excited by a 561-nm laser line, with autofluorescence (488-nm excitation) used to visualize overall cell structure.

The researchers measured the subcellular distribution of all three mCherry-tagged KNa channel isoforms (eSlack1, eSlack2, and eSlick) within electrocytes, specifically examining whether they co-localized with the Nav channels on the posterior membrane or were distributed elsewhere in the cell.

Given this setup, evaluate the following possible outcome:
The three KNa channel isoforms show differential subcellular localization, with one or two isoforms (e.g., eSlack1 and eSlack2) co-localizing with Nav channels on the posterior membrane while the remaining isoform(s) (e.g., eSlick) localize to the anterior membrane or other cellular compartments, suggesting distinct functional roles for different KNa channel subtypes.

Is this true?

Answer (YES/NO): NO